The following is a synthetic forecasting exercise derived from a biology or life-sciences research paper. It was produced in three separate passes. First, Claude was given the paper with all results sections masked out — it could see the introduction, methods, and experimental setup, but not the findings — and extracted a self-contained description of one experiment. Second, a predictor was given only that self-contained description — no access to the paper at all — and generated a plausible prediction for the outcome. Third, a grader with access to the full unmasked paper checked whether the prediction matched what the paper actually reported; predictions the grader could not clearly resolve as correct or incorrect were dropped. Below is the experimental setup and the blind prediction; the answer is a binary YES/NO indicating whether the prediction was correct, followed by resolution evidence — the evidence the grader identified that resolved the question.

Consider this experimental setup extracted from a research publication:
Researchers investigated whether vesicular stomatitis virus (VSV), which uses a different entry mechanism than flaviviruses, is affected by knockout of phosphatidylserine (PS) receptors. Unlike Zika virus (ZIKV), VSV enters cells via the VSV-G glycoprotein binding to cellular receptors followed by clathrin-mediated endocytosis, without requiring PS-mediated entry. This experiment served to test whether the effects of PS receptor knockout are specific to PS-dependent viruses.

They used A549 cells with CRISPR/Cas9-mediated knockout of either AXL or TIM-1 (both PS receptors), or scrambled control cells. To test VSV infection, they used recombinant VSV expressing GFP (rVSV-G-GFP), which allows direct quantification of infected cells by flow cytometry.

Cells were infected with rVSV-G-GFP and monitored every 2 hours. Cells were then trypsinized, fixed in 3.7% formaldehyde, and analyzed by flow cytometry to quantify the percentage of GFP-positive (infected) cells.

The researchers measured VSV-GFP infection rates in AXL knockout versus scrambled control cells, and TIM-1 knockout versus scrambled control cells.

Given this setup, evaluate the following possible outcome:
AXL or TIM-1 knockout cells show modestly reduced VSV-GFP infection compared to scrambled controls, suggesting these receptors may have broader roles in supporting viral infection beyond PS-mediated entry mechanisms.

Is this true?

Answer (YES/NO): NO